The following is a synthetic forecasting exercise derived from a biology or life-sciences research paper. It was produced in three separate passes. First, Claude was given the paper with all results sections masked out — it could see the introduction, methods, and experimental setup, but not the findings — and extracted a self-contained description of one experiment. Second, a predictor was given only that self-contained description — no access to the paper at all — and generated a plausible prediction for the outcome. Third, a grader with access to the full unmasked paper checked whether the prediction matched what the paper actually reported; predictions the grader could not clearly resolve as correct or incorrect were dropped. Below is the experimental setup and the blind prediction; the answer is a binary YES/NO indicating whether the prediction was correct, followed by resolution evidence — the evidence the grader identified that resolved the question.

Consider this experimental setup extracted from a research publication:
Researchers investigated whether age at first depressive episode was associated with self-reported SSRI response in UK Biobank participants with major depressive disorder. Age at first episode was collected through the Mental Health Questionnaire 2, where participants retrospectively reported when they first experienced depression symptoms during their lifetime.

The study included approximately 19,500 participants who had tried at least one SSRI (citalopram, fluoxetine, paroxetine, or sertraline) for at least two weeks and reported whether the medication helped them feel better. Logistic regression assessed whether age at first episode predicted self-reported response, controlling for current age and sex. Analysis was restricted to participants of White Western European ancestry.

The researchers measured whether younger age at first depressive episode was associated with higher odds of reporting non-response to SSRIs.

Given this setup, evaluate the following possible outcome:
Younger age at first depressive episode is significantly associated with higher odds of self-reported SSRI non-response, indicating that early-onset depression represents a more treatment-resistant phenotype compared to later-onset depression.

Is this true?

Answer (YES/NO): NO